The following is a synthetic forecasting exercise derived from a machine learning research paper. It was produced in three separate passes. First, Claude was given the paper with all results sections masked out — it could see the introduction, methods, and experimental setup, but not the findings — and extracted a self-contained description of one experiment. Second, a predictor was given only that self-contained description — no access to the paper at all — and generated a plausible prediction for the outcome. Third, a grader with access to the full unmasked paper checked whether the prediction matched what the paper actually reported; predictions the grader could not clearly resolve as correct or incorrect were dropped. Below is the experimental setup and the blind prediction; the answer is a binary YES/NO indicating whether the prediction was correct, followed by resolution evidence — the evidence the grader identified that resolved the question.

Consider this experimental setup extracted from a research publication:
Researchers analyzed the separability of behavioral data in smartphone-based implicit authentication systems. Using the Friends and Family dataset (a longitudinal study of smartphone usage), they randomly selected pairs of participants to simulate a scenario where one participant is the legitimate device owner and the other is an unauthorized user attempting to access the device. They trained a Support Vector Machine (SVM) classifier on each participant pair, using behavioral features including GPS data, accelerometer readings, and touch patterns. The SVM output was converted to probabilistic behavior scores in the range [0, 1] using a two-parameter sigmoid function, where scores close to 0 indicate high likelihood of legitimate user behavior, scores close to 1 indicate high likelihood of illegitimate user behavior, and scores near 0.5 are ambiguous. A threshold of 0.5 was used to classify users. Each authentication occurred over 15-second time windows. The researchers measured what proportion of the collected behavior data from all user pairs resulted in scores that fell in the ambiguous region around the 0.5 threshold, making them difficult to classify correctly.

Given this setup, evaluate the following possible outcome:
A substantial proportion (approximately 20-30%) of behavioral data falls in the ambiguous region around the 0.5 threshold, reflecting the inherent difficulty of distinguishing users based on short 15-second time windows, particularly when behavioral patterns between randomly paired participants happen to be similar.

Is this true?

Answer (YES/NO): NO